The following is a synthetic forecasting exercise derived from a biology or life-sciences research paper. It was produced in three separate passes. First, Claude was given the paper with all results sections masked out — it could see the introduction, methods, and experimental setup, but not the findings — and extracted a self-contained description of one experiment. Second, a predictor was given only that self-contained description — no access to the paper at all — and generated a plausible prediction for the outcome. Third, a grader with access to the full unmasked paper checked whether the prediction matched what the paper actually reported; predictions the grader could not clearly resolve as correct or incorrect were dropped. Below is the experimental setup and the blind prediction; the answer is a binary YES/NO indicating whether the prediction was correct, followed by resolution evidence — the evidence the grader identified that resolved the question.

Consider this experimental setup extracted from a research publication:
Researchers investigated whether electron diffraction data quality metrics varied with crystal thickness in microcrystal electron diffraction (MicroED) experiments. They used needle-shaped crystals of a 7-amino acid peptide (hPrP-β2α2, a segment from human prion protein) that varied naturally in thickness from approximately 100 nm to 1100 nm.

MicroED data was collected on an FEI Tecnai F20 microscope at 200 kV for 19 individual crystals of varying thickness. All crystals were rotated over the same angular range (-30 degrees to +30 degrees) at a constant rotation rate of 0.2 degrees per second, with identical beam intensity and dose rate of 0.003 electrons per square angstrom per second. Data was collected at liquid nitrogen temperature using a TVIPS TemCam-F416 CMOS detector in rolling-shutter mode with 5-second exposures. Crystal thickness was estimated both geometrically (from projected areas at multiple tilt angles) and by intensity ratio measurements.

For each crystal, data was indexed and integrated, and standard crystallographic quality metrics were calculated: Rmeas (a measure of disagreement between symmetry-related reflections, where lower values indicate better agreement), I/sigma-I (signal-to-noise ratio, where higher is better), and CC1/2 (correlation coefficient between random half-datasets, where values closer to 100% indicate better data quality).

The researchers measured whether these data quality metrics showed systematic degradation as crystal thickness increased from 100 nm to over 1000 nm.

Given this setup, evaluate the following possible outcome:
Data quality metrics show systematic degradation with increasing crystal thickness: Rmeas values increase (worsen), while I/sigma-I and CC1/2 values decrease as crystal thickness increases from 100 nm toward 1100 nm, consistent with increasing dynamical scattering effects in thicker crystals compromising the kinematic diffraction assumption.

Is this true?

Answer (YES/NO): NO